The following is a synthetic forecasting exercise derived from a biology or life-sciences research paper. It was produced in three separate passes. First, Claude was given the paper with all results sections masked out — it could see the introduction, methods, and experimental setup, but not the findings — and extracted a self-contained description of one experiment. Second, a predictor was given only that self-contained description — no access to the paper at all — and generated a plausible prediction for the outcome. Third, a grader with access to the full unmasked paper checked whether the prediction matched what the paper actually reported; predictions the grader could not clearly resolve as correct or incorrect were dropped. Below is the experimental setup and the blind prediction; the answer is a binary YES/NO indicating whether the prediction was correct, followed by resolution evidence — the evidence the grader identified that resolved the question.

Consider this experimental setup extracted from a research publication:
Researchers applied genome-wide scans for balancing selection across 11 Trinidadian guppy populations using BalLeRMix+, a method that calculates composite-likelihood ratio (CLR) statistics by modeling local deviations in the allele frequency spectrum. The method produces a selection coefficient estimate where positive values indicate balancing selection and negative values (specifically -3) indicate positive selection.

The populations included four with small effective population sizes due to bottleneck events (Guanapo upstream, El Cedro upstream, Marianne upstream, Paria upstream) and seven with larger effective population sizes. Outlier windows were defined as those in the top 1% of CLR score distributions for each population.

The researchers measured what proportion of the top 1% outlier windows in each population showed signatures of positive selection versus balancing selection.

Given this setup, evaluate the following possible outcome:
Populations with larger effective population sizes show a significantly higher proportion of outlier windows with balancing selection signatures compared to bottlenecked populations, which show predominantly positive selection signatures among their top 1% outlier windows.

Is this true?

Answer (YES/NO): NO